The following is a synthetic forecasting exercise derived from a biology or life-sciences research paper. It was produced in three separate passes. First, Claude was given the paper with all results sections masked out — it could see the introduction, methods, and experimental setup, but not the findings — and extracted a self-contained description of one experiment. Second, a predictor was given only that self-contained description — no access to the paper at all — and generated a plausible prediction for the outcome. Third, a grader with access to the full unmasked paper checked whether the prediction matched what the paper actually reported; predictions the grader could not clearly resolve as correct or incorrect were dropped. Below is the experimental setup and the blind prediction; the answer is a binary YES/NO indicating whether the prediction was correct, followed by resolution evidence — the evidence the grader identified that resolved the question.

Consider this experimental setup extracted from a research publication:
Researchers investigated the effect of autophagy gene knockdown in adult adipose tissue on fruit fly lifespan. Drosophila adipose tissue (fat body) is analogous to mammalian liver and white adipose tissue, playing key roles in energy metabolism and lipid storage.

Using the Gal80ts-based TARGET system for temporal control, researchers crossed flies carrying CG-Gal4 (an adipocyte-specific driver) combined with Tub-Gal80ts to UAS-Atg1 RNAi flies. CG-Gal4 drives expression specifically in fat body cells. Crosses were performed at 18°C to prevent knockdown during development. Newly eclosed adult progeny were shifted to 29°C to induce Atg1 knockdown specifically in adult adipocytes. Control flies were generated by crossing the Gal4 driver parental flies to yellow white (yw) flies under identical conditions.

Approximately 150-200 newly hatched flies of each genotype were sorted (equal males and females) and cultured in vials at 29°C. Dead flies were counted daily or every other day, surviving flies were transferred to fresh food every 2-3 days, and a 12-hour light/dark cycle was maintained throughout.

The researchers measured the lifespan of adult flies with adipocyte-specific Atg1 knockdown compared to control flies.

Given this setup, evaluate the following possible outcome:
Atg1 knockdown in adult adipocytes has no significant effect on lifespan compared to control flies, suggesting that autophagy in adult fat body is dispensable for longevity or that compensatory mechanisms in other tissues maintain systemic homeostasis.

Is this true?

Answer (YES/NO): NO